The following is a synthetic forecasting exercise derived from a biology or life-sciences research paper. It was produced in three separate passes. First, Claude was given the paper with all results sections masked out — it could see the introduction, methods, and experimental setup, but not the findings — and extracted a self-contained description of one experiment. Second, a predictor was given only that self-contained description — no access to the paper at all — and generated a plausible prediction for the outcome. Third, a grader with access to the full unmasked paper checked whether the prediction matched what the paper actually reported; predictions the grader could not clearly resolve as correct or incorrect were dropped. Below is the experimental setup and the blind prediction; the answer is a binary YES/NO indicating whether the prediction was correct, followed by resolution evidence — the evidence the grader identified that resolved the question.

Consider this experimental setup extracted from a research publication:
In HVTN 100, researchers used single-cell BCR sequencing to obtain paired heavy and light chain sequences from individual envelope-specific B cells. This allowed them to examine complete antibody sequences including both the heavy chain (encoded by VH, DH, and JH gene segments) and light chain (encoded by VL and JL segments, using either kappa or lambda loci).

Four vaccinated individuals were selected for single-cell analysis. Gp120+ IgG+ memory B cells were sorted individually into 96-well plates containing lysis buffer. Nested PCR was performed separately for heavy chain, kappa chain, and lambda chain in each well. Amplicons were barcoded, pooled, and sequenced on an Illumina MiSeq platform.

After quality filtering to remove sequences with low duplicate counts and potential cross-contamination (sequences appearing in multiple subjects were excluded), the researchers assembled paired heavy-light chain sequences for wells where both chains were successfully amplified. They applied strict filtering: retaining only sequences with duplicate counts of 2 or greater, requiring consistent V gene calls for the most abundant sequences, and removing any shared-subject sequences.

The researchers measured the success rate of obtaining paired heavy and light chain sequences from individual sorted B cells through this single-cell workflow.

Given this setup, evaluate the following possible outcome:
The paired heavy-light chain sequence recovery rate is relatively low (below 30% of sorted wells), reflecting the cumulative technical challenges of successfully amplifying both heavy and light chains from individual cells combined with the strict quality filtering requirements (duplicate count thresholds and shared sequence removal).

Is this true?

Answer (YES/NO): YES